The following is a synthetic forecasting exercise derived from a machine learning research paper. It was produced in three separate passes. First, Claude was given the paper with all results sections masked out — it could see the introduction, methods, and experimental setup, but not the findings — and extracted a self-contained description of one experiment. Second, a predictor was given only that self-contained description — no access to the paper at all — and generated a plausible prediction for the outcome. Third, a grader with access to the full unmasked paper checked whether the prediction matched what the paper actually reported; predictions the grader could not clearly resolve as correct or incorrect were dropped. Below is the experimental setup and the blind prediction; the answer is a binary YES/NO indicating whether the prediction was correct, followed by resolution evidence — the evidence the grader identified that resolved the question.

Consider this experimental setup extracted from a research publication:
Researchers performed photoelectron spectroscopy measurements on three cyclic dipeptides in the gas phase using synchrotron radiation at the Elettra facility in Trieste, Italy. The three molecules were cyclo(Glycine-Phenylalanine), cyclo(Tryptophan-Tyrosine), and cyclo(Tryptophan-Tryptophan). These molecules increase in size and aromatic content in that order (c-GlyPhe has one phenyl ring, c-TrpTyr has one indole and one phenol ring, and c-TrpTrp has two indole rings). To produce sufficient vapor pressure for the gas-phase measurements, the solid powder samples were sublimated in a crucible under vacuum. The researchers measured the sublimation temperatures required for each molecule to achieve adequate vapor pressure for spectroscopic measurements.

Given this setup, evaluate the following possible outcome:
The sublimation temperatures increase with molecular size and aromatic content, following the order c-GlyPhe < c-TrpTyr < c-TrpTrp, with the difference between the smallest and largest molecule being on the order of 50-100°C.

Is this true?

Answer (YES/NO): NO